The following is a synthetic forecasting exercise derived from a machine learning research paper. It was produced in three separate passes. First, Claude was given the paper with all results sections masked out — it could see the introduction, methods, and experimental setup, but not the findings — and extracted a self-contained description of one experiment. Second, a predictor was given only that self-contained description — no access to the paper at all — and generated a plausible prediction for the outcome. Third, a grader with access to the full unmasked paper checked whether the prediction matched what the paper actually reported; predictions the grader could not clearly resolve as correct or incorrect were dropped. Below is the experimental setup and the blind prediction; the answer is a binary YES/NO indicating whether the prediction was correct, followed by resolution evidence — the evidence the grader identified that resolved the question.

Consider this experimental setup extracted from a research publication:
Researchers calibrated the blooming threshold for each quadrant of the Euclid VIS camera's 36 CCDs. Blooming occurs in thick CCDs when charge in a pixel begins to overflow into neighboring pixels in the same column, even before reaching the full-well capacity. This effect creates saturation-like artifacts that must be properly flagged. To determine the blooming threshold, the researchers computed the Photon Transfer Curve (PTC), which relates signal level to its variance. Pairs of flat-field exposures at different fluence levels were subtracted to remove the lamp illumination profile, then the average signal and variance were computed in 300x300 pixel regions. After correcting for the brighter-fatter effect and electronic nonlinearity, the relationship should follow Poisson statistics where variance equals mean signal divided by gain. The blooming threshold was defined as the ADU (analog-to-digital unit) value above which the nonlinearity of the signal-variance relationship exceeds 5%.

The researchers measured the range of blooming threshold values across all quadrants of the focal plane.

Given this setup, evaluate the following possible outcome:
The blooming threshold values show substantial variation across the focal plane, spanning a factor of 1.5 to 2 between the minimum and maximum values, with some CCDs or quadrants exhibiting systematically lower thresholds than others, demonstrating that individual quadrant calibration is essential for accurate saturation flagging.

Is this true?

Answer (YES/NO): YES